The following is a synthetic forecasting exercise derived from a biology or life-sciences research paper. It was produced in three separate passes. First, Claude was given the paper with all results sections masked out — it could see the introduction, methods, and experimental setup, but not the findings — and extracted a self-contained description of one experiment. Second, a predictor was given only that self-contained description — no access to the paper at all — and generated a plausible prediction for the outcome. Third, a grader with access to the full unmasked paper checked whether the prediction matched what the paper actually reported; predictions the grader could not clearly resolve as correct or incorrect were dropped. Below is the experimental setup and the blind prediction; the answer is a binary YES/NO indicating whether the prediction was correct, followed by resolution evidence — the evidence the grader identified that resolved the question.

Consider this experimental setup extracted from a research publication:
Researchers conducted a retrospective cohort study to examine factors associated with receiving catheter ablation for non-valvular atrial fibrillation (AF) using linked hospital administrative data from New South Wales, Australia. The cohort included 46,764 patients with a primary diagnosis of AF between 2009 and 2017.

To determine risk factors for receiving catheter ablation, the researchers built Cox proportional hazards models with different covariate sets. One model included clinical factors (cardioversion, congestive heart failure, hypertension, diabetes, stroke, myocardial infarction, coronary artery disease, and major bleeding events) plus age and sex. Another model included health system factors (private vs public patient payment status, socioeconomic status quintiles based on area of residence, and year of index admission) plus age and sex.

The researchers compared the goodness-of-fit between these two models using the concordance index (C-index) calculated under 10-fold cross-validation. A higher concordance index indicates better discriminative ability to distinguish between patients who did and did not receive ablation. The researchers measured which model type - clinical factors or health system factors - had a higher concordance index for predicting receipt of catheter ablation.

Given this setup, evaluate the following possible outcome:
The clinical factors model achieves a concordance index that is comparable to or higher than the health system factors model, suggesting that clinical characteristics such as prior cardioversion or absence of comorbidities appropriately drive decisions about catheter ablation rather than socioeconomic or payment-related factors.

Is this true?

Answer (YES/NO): NO